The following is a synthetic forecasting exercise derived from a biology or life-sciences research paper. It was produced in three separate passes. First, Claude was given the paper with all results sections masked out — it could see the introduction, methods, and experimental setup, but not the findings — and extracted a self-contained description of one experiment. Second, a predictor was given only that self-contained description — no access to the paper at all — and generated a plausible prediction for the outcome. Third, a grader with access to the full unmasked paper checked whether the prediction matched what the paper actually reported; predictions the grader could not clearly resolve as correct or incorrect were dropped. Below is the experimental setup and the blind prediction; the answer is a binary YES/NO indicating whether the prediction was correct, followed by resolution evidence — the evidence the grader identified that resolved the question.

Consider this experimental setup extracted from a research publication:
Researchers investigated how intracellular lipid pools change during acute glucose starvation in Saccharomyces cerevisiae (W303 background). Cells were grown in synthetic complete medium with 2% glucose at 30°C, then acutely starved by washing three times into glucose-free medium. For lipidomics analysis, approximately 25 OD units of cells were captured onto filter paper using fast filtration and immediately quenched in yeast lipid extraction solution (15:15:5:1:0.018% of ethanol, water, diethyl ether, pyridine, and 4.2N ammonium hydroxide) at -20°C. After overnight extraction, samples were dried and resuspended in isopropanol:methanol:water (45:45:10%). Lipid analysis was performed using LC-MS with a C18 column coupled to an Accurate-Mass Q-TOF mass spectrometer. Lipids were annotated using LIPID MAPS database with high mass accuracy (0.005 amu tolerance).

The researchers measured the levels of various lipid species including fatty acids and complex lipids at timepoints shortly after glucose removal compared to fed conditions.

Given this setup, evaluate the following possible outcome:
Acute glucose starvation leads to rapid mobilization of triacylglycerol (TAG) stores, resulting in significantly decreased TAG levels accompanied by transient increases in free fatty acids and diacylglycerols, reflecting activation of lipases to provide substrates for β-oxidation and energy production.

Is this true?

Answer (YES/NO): NO